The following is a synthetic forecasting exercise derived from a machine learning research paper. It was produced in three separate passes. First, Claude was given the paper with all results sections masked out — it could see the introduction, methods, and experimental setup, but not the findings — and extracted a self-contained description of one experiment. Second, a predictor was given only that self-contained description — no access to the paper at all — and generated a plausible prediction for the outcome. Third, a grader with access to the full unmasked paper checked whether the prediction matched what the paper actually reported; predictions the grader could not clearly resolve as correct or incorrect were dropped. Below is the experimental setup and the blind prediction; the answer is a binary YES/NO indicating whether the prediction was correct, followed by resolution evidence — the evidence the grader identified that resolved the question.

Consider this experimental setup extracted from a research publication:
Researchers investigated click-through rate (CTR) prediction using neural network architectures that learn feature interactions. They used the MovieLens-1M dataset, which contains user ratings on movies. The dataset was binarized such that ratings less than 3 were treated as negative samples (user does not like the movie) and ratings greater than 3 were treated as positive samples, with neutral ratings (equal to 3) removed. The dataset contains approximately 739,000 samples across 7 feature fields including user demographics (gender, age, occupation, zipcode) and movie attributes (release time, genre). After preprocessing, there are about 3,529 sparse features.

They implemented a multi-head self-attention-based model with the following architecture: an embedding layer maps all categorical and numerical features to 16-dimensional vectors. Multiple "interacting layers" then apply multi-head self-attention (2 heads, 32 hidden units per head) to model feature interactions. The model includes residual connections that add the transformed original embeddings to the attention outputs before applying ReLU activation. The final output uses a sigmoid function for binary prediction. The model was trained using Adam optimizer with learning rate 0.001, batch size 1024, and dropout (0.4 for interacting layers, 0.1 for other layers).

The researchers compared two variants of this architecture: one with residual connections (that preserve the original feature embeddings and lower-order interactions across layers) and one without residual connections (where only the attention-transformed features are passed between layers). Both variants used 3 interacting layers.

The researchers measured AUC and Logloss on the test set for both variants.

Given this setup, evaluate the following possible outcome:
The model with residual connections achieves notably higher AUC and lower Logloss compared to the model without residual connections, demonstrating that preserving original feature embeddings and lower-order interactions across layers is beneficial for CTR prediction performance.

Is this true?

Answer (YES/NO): YES